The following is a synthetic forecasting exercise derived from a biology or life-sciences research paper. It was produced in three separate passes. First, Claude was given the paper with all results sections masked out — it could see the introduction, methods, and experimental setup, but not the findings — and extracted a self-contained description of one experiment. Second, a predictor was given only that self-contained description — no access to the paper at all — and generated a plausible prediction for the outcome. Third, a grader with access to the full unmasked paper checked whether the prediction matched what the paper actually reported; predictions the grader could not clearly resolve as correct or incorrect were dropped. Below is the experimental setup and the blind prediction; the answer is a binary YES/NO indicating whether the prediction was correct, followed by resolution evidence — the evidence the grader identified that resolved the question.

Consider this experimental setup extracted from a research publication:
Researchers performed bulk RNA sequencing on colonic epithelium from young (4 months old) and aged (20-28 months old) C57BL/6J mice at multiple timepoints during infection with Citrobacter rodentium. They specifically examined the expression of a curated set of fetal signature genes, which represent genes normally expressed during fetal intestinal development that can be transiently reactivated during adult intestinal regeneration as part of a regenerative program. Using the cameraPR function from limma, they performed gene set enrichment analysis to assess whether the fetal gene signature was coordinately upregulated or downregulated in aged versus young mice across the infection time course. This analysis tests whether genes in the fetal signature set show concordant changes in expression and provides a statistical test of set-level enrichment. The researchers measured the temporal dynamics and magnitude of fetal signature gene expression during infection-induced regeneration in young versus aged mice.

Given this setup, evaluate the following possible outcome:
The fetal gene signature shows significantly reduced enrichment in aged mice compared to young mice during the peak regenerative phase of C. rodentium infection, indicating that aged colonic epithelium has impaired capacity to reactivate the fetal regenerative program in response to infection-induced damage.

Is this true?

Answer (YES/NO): NO